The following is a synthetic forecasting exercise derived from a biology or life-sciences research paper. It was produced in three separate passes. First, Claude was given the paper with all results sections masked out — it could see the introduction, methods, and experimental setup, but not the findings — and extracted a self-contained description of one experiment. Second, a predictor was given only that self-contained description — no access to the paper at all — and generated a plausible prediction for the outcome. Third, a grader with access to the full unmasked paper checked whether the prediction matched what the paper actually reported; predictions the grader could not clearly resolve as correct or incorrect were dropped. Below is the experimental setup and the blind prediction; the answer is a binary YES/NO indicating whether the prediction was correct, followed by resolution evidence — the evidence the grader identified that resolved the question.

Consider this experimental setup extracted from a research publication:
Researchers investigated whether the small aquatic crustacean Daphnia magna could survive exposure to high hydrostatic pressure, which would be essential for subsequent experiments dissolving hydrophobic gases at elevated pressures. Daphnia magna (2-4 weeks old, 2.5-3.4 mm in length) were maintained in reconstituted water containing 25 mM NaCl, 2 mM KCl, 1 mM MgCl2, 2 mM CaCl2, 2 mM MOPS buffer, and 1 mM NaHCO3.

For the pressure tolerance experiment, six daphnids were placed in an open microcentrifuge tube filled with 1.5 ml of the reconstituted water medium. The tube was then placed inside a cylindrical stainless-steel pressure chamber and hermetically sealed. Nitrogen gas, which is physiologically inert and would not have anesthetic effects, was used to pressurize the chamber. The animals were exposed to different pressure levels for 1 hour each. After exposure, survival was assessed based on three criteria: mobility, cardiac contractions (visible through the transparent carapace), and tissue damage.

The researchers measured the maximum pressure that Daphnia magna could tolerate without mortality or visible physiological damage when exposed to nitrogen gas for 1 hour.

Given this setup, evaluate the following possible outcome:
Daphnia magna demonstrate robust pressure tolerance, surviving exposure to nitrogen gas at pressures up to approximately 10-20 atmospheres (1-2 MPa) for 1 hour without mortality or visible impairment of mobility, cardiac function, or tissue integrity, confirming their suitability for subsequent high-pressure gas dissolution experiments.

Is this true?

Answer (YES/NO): NO